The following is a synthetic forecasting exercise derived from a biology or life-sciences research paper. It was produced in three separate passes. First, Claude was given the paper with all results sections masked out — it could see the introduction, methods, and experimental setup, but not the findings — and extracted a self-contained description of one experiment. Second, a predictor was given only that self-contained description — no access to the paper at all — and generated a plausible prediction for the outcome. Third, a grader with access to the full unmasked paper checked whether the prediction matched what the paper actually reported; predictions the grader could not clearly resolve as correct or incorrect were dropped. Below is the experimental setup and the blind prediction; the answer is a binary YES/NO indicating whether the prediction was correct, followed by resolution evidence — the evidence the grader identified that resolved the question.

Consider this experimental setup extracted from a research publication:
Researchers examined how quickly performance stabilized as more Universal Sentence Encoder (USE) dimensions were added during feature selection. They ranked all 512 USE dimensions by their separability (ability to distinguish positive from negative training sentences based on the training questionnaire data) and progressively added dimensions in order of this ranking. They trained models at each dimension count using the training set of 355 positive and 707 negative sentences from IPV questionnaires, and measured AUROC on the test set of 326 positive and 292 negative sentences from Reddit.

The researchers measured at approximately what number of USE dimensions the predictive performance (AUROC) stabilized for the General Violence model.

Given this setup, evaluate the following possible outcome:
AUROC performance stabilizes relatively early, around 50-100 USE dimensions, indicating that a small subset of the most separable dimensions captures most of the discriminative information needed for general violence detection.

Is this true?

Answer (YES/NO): NO